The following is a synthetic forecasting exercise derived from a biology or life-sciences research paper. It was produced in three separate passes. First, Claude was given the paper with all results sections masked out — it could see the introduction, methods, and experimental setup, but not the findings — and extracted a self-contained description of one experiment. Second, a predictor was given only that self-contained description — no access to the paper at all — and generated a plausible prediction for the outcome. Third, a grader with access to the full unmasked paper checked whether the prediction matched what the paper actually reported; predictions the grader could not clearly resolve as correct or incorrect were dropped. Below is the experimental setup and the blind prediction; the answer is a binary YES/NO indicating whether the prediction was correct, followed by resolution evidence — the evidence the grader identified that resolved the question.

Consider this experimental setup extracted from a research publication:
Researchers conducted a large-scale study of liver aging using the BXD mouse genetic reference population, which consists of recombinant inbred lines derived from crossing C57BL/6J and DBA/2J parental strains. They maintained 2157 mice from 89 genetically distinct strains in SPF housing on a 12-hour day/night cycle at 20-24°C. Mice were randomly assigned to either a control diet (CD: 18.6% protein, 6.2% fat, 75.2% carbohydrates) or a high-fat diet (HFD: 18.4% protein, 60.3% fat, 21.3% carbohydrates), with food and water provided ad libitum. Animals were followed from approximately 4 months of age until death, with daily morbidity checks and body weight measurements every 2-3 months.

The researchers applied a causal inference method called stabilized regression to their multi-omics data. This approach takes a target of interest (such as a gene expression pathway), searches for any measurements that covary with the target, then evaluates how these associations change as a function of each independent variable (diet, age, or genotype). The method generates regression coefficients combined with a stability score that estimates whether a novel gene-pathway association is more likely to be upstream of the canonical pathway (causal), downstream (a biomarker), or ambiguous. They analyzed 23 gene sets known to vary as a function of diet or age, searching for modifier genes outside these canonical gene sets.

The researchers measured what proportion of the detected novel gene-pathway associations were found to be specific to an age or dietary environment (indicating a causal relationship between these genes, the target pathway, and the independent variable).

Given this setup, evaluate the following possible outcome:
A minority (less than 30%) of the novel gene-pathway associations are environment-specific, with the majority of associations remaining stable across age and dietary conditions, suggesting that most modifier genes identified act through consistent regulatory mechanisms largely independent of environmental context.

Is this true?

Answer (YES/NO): YES